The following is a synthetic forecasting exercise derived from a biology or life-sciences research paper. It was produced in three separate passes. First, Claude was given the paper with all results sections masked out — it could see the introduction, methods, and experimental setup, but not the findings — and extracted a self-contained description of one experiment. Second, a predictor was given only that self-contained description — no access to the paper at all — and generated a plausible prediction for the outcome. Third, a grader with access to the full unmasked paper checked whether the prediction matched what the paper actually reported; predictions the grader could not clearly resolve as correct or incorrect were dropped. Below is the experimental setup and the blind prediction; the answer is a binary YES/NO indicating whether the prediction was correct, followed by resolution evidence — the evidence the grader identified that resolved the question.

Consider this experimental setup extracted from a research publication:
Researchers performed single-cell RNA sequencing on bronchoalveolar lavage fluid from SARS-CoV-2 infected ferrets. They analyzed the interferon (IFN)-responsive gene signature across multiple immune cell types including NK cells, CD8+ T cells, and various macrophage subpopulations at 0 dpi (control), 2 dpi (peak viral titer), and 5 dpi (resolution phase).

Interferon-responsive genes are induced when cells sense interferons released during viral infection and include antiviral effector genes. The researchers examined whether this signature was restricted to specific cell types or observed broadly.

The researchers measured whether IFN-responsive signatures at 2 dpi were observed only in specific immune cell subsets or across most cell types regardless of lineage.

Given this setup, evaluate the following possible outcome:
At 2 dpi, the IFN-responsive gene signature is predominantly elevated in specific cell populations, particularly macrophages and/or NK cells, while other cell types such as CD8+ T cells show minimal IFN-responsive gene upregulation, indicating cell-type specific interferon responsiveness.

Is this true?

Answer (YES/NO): NO